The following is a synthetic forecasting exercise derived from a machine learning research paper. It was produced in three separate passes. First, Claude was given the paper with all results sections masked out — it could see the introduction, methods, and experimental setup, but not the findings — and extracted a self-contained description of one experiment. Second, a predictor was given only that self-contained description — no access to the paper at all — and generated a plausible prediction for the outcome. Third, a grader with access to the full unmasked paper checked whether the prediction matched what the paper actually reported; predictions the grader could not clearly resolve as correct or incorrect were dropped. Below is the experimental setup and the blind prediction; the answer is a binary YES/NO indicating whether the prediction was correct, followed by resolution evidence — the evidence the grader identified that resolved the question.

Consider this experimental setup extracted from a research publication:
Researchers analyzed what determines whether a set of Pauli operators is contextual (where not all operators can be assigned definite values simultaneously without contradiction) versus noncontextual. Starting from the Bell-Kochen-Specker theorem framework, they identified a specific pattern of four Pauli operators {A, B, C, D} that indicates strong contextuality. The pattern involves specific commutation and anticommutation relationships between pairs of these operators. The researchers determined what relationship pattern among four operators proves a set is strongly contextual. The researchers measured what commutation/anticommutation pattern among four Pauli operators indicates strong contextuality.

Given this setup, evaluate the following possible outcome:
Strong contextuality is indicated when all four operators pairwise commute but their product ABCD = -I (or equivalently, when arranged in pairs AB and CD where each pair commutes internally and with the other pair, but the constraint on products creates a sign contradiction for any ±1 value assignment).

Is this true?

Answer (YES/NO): NO